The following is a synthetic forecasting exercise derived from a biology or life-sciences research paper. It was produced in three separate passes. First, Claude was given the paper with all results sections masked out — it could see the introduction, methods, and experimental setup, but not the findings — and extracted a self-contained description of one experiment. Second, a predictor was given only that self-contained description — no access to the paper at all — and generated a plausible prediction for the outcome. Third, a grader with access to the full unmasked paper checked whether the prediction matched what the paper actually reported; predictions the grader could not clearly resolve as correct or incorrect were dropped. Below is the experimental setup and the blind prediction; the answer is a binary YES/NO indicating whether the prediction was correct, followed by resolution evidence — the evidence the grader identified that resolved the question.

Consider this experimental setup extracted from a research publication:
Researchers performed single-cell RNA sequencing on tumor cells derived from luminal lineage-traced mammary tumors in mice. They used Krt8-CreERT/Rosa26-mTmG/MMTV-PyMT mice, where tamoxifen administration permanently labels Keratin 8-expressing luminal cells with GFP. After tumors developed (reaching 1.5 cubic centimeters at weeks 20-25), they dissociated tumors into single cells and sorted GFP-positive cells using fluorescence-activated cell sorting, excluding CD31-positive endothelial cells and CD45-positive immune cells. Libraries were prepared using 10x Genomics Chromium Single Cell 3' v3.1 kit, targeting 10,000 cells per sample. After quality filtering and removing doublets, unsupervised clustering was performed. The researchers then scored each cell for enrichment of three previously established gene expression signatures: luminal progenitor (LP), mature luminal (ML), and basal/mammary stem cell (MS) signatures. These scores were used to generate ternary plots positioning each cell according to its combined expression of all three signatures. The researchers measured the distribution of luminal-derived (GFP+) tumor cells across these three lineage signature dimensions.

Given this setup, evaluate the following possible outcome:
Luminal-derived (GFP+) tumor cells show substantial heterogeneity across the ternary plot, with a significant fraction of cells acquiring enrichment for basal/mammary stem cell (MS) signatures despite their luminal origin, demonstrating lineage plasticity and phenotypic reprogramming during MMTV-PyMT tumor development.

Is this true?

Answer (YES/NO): YES